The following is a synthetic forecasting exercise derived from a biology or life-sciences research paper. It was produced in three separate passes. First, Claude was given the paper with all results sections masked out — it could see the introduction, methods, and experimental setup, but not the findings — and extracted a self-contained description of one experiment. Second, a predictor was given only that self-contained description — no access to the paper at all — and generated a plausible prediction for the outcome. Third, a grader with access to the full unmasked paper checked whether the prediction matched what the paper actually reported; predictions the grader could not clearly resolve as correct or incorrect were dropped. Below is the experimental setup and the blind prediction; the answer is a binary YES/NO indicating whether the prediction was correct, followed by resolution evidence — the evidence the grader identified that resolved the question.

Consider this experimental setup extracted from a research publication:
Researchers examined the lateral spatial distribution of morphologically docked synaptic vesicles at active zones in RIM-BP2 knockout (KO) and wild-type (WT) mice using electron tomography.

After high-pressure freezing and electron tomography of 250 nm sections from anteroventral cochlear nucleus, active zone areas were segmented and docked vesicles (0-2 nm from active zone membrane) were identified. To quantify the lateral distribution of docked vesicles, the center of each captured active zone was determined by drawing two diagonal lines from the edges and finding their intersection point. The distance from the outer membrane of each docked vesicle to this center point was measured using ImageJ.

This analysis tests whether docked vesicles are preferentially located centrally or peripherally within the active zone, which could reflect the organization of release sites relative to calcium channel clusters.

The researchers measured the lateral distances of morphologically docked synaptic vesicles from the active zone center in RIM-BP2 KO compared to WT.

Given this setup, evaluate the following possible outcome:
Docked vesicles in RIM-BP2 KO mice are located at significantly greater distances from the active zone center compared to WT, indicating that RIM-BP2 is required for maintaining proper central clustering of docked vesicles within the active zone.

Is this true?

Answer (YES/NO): NO